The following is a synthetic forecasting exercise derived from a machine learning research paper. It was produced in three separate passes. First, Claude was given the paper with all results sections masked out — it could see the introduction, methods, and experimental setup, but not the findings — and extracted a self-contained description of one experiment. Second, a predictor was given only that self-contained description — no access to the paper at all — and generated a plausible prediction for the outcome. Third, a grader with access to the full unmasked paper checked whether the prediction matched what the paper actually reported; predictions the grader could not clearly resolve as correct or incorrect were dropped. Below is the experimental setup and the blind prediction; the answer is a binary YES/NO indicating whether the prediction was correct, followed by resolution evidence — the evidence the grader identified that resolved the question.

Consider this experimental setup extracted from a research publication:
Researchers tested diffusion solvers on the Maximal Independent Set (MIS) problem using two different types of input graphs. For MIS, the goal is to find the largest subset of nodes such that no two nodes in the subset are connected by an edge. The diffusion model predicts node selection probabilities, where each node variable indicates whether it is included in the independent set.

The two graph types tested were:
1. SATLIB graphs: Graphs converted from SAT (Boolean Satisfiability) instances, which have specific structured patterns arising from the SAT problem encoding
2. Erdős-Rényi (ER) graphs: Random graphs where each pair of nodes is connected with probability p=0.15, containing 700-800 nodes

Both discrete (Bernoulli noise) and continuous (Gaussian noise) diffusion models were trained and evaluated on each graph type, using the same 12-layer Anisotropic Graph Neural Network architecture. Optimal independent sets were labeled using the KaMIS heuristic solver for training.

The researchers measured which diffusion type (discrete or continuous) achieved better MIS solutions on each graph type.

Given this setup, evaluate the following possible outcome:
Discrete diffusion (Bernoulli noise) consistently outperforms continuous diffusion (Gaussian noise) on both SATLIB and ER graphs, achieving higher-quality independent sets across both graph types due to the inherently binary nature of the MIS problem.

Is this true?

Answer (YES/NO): NO